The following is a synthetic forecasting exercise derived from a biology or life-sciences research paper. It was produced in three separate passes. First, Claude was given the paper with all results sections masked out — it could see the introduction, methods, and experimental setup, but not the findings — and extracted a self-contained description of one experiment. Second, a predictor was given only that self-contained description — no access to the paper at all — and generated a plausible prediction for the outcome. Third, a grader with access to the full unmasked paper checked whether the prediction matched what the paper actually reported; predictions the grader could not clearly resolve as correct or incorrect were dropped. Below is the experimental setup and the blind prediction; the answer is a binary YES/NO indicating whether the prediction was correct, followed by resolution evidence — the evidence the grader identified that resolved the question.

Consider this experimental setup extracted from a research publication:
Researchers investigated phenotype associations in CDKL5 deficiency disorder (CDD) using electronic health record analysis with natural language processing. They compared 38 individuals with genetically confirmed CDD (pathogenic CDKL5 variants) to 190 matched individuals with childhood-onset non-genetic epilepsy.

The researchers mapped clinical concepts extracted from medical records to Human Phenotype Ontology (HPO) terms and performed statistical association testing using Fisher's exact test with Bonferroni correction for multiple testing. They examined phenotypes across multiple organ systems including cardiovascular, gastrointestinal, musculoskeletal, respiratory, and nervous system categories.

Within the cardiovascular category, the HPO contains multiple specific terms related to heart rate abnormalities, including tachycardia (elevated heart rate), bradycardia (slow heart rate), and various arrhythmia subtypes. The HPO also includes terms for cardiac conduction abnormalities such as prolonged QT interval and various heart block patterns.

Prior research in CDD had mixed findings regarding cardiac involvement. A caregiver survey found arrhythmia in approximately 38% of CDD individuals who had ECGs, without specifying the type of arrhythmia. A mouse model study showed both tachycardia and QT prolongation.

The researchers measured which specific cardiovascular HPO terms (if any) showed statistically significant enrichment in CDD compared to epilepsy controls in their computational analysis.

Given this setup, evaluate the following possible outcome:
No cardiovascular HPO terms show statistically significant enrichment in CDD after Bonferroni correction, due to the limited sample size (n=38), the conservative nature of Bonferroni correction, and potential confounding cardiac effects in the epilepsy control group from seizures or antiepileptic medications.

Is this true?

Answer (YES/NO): NO